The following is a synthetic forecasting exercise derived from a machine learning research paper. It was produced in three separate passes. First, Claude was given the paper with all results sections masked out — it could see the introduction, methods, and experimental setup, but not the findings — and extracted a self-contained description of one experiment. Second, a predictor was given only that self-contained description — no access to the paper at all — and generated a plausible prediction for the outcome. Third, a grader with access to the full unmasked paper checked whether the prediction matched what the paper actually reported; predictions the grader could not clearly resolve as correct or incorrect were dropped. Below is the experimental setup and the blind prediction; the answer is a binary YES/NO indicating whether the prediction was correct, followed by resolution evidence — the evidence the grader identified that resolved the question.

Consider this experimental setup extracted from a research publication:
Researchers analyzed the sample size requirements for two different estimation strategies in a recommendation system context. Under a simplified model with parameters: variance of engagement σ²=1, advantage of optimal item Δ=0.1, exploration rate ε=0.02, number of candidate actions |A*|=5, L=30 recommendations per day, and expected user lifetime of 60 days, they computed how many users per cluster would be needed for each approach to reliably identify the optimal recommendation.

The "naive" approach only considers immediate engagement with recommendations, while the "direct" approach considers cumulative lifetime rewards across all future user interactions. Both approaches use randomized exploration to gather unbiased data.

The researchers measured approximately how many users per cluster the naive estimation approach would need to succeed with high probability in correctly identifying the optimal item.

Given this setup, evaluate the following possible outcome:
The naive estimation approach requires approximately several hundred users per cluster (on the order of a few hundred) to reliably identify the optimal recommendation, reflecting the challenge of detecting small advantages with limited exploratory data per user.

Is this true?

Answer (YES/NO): NO